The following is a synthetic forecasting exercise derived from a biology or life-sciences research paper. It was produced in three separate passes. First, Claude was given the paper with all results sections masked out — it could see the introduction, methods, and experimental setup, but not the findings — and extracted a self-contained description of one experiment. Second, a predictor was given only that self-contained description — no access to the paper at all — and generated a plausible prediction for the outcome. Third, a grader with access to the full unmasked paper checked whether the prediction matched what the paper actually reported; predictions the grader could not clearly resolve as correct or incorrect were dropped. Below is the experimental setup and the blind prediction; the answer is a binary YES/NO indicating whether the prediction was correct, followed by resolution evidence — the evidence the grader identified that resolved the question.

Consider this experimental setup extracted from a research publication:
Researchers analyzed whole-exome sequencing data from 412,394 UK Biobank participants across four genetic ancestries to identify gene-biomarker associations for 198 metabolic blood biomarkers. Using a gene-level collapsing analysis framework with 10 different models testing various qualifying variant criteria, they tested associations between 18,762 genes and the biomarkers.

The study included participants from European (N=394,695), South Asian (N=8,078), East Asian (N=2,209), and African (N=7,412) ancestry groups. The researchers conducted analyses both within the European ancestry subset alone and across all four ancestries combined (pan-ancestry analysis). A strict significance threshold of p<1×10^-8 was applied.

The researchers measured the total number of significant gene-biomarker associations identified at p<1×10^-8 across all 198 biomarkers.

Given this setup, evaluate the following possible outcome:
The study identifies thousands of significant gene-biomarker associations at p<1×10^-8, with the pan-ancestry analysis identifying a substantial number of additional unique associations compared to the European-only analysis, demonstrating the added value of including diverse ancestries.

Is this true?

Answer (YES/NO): NO